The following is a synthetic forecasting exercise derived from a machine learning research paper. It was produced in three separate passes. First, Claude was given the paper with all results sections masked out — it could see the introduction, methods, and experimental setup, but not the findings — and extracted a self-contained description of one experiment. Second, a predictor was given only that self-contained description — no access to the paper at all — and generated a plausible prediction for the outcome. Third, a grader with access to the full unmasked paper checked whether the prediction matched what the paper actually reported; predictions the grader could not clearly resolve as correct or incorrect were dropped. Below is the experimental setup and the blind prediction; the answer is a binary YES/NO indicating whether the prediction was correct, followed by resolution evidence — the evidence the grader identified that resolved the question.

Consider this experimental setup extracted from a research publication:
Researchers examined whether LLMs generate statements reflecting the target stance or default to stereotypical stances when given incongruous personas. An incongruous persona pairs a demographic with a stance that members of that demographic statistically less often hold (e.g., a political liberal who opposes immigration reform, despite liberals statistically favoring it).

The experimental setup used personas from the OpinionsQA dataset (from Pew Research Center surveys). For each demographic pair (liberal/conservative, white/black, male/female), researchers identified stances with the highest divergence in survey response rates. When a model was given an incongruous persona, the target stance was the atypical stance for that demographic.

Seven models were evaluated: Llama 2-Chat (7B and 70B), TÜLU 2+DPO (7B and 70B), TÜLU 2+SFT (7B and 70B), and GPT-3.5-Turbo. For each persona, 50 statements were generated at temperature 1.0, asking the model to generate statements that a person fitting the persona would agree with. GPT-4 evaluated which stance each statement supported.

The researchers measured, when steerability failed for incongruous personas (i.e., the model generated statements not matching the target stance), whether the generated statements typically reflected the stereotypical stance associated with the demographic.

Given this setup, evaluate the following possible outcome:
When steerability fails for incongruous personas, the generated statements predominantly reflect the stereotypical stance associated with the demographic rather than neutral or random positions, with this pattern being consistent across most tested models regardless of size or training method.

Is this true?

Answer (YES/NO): YES